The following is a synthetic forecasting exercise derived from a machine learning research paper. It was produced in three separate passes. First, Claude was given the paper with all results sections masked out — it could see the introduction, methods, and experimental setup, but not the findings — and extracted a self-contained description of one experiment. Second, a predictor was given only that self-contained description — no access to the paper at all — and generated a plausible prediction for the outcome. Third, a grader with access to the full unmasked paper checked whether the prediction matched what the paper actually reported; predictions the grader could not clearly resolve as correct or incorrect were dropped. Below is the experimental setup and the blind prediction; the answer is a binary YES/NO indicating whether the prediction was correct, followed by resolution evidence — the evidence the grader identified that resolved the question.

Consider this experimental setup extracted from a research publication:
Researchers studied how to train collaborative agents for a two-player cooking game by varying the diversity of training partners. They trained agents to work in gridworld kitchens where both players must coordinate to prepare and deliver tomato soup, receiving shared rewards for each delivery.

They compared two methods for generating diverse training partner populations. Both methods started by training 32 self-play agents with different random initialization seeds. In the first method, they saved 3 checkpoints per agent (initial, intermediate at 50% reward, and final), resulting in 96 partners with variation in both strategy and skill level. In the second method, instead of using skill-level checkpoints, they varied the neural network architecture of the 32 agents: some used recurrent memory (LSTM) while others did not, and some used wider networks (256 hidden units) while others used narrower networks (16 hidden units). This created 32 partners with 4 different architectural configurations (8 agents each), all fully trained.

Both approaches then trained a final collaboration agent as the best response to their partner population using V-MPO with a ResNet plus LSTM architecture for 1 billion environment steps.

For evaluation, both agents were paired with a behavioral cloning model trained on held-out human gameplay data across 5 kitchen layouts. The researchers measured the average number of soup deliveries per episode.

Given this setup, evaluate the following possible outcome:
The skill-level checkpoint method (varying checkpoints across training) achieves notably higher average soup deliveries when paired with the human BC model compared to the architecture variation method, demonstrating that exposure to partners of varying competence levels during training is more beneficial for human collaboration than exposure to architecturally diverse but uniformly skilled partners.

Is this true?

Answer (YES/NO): YES